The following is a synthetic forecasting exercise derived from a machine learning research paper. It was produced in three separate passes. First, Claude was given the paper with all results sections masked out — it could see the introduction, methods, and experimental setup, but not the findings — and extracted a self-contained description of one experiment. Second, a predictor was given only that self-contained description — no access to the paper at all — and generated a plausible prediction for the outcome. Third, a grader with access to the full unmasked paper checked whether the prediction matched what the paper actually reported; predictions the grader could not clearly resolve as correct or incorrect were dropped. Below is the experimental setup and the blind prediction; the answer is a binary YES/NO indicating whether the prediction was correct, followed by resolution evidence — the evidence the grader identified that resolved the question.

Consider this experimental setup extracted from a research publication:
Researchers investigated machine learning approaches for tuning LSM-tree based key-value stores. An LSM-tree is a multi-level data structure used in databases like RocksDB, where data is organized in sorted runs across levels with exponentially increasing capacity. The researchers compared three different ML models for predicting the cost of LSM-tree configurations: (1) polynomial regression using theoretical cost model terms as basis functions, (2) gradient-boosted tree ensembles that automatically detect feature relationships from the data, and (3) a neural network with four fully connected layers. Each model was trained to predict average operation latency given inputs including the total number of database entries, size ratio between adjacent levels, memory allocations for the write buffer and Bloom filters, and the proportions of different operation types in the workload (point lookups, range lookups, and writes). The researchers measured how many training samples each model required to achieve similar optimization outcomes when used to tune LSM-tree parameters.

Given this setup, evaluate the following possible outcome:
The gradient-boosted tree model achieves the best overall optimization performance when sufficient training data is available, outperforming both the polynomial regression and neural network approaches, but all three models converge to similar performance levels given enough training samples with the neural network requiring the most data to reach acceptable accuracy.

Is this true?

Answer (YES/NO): NO